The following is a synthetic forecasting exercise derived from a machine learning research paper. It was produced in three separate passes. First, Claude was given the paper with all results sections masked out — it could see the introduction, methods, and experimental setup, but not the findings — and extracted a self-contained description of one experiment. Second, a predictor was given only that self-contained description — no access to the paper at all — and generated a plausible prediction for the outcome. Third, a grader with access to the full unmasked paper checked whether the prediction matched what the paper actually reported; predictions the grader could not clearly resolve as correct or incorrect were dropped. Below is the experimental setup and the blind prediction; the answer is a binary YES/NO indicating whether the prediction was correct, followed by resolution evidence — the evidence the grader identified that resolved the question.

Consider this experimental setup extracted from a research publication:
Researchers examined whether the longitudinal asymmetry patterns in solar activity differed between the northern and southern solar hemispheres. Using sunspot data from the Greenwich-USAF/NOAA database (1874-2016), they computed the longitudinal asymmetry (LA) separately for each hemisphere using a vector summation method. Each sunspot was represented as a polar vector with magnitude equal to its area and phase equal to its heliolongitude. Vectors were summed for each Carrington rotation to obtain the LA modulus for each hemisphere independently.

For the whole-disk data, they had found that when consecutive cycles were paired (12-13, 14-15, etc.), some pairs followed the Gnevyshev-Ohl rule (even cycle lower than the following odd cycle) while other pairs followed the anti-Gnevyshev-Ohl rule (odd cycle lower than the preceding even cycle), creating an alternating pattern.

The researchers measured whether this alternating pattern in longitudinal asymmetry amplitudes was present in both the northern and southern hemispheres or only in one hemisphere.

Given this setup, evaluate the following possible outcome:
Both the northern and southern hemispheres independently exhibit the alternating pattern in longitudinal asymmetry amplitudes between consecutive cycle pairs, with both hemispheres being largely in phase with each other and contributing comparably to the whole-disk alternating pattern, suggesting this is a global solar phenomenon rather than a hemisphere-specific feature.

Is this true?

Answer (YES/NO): NO